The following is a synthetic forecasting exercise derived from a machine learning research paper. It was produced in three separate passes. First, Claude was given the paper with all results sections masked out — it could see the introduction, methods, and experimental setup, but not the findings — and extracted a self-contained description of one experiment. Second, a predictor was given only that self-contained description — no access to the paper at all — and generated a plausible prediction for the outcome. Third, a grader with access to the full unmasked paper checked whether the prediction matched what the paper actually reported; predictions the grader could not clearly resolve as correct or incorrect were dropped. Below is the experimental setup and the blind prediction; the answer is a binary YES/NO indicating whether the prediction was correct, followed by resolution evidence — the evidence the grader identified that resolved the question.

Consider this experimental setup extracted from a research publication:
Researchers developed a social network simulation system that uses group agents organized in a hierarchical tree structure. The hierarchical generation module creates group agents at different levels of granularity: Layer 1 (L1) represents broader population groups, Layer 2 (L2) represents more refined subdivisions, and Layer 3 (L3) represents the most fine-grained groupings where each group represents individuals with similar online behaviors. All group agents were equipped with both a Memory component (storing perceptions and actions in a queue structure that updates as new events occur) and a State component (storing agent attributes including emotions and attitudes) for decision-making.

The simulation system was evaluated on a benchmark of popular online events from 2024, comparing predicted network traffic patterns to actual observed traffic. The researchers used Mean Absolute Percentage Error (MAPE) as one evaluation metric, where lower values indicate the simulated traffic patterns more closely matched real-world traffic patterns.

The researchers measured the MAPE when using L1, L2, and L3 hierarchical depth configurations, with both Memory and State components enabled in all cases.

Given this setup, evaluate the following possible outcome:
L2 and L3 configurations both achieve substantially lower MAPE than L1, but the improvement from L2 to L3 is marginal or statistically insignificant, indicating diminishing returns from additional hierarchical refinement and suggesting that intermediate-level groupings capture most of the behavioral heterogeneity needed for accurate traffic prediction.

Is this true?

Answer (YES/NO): NO